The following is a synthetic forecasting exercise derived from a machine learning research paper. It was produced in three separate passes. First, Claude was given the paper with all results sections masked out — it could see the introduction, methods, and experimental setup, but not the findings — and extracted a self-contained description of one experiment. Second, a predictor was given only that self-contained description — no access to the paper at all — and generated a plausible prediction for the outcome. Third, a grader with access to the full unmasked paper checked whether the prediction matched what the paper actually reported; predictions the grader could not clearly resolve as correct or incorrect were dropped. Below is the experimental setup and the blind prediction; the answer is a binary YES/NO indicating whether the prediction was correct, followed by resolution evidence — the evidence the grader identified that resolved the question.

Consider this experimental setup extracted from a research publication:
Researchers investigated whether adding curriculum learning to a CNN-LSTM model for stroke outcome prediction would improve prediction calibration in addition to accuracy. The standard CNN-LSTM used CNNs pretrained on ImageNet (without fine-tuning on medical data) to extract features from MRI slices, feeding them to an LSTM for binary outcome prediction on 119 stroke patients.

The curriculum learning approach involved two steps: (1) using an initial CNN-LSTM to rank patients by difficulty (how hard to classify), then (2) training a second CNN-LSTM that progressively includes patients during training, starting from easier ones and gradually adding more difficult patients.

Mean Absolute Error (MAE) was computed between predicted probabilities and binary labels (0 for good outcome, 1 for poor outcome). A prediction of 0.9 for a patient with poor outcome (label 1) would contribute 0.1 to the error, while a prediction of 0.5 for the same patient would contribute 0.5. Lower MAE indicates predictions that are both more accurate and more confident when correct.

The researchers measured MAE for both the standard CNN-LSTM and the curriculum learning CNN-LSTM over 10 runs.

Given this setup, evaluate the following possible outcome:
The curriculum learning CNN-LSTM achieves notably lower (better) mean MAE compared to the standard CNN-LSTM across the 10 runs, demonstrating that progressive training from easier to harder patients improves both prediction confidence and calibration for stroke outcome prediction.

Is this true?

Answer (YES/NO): YES